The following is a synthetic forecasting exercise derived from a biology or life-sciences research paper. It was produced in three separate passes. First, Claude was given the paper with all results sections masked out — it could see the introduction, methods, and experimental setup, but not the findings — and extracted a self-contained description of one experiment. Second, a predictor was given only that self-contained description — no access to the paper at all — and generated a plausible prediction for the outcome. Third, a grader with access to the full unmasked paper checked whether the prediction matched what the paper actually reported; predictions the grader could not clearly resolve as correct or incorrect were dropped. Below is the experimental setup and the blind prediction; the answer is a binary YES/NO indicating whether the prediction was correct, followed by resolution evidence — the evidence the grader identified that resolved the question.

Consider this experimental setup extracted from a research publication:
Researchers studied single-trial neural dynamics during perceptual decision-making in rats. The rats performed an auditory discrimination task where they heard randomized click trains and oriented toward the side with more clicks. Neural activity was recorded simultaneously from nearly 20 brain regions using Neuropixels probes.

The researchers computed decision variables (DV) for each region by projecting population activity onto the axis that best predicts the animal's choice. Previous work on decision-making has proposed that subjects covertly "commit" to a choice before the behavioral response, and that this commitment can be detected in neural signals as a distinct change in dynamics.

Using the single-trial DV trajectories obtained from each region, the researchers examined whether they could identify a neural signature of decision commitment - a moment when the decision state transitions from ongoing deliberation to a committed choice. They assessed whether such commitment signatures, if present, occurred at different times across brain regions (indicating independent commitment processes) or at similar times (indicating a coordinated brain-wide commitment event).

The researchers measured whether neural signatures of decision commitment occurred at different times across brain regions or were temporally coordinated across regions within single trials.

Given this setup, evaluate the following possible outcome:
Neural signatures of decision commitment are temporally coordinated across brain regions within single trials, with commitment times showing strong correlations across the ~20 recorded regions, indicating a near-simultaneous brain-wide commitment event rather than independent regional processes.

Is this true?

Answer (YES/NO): NO